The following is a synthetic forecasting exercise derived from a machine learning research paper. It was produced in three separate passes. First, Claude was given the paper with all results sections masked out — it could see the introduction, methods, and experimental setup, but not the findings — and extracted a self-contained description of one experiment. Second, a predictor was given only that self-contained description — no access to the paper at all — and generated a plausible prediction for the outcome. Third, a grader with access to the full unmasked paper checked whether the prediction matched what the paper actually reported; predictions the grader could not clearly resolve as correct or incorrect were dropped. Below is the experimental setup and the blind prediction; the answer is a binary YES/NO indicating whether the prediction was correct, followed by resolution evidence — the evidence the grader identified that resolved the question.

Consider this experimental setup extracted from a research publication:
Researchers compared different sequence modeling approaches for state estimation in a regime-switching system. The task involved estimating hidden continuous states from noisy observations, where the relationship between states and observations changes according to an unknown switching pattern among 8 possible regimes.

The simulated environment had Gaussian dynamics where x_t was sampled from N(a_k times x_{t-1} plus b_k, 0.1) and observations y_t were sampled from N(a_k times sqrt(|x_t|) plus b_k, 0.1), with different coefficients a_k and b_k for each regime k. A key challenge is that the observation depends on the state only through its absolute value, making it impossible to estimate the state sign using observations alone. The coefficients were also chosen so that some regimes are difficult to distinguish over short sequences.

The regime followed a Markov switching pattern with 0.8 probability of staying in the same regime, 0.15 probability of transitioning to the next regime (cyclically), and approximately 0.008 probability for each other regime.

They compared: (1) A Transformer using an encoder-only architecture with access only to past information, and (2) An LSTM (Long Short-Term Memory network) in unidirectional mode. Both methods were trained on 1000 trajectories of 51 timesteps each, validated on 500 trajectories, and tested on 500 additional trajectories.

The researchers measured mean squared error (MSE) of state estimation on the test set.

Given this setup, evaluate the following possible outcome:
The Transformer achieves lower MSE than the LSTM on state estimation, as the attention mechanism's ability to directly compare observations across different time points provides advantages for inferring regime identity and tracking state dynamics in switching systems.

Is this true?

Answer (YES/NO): NO